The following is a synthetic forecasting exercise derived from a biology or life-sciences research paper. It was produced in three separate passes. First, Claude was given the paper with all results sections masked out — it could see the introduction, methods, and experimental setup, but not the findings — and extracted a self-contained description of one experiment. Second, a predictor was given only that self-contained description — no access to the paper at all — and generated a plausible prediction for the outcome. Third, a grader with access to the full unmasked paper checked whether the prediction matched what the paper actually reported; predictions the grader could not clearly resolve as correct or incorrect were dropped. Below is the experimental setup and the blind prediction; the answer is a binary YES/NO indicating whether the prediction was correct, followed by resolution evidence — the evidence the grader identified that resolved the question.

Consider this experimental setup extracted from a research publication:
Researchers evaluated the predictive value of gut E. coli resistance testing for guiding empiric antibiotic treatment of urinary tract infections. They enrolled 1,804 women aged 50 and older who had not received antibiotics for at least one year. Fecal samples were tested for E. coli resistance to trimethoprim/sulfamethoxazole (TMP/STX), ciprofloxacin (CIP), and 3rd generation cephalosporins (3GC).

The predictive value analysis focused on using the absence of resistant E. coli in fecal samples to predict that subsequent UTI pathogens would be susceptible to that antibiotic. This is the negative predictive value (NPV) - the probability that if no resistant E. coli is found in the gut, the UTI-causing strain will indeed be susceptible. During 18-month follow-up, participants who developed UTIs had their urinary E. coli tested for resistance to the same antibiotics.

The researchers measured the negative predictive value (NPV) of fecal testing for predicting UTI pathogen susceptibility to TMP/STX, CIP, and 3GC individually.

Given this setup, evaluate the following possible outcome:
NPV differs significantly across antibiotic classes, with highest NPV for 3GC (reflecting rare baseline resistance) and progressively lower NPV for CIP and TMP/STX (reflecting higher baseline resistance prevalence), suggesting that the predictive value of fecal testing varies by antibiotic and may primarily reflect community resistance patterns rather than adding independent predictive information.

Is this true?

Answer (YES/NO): NO